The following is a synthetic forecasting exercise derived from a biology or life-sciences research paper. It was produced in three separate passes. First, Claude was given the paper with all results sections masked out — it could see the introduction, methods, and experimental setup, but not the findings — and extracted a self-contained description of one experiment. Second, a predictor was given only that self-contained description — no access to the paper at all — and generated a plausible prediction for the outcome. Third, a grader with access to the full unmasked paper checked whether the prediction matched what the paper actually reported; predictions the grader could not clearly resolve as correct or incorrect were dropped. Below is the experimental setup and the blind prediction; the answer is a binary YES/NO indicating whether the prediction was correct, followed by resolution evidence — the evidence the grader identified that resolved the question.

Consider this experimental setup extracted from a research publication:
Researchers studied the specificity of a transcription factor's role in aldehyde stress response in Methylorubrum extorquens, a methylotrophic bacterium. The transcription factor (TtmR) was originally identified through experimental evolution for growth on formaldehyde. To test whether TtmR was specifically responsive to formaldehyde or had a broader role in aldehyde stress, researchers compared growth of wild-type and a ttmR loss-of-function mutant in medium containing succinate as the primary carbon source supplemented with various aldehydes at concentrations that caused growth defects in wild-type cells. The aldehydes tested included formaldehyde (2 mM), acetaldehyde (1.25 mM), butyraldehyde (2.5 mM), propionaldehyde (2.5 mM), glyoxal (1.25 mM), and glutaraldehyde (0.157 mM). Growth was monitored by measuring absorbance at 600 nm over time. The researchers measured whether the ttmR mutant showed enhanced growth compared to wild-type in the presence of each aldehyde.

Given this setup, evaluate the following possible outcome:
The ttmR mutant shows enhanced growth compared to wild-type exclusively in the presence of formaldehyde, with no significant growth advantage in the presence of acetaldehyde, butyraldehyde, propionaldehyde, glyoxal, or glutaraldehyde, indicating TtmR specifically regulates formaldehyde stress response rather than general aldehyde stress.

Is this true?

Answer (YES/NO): NO